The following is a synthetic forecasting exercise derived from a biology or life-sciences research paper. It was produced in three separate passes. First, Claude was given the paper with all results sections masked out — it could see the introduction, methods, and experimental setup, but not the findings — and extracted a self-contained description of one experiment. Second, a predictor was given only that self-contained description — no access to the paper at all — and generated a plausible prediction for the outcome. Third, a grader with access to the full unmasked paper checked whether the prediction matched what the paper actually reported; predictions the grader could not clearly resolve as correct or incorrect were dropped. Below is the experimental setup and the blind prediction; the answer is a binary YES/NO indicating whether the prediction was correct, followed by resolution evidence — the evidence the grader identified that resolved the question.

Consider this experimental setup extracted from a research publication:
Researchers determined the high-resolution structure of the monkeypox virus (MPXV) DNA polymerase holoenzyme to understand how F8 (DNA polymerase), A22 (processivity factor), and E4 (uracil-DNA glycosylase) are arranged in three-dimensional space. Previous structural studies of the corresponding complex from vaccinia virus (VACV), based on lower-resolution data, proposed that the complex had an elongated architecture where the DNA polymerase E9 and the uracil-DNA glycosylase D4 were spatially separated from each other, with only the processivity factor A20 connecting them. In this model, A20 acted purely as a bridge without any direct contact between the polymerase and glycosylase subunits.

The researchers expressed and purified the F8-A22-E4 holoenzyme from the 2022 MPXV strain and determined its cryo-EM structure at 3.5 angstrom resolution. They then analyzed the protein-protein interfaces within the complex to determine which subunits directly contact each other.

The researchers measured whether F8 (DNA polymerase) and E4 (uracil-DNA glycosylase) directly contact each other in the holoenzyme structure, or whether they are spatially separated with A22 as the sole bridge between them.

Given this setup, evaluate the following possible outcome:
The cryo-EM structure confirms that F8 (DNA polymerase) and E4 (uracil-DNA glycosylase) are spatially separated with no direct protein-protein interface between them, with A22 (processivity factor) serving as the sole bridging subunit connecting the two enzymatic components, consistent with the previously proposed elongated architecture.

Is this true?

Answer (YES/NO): NO